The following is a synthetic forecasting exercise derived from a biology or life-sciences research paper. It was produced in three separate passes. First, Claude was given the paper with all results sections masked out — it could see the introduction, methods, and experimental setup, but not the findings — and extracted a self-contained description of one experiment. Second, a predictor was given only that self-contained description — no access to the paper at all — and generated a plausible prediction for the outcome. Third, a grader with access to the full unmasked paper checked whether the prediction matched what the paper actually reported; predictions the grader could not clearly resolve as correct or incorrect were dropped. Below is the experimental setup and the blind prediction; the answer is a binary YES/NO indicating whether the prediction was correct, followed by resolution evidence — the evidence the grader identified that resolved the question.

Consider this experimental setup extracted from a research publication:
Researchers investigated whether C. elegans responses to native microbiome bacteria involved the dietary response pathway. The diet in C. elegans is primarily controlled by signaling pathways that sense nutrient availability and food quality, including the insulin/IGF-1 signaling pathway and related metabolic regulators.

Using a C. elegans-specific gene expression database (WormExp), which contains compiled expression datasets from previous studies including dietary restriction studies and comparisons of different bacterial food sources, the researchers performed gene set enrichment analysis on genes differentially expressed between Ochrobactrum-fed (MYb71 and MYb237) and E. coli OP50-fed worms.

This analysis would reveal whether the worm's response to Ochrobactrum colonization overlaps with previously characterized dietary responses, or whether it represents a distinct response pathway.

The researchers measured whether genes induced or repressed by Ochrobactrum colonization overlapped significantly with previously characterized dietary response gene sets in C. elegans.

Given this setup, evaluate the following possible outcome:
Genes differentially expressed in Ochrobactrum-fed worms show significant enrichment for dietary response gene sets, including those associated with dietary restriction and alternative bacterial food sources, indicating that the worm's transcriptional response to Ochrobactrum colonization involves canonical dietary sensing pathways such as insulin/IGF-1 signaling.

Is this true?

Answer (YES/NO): YES